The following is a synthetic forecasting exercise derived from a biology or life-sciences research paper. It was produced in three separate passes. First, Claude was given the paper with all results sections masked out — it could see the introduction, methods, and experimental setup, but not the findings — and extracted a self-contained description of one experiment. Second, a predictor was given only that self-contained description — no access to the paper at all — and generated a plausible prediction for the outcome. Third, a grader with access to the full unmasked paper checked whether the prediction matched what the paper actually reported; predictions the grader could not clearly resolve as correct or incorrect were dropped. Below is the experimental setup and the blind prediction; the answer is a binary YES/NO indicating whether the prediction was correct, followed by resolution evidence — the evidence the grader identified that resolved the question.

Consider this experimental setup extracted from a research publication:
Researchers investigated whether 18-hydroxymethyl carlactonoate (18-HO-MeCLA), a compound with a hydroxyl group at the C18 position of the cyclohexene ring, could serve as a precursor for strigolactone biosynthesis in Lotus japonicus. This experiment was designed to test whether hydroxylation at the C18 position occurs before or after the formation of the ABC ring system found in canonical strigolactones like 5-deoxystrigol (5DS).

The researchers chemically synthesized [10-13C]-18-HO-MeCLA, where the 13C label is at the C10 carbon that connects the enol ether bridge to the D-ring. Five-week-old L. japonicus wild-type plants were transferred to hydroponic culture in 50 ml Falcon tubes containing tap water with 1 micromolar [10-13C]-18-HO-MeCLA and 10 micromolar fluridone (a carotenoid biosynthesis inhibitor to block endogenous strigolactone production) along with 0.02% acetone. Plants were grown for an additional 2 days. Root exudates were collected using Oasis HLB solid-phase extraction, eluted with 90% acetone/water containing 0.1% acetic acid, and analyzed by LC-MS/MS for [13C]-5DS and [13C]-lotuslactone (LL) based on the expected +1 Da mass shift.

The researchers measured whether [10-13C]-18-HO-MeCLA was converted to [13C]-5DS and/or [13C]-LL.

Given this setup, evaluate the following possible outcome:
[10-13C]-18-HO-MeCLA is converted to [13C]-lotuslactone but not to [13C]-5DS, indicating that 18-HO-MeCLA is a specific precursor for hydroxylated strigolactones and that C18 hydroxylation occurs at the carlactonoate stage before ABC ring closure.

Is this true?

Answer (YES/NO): NO